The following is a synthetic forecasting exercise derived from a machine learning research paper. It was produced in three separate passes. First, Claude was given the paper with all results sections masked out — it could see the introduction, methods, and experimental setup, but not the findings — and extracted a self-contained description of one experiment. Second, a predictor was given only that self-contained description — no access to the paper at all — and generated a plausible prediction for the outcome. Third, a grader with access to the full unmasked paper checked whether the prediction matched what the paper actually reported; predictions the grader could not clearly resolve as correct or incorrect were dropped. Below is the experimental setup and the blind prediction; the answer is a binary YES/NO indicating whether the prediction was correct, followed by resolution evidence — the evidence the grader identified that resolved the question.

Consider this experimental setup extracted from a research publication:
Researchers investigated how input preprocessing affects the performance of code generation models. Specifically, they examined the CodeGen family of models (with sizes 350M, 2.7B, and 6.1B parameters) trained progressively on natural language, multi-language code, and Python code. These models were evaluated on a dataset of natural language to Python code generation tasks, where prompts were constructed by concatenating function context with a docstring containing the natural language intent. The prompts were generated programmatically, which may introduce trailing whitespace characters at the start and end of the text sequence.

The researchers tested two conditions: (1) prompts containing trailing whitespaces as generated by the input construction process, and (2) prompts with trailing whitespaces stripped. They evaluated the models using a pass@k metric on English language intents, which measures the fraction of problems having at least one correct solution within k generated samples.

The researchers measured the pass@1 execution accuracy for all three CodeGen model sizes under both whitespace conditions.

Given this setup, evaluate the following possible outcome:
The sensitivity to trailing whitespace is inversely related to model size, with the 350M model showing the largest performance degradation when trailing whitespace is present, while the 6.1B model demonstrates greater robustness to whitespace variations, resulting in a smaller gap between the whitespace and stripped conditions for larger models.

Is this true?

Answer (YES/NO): NO